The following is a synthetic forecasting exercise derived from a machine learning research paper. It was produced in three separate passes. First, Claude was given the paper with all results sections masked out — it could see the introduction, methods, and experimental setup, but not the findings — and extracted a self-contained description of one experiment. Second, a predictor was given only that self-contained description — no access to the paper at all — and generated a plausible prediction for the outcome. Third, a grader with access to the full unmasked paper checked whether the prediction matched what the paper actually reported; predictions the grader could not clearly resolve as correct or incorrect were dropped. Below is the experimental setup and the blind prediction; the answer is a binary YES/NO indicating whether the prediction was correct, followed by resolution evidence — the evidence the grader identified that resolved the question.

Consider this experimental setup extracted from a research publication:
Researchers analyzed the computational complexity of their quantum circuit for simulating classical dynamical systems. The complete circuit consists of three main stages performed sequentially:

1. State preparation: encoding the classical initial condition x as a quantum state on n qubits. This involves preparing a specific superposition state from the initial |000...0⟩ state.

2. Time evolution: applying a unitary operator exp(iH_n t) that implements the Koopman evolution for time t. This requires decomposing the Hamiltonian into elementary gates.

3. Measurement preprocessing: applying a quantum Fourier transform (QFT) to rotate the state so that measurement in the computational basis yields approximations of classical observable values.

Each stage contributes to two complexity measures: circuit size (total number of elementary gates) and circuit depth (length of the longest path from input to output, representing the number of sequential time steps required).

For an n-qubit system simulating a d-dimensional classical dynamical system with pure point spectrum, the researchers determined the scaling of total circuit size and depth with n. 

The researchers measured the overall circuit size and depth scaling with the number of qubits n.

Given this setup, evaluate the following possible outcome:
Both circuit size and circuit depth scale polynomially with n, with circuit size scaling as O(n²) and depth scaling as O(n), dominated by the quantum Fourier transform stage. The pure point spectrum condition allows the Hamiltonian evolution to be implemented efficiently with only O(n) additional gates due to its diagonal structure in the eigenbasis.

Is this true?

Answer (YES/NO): YES